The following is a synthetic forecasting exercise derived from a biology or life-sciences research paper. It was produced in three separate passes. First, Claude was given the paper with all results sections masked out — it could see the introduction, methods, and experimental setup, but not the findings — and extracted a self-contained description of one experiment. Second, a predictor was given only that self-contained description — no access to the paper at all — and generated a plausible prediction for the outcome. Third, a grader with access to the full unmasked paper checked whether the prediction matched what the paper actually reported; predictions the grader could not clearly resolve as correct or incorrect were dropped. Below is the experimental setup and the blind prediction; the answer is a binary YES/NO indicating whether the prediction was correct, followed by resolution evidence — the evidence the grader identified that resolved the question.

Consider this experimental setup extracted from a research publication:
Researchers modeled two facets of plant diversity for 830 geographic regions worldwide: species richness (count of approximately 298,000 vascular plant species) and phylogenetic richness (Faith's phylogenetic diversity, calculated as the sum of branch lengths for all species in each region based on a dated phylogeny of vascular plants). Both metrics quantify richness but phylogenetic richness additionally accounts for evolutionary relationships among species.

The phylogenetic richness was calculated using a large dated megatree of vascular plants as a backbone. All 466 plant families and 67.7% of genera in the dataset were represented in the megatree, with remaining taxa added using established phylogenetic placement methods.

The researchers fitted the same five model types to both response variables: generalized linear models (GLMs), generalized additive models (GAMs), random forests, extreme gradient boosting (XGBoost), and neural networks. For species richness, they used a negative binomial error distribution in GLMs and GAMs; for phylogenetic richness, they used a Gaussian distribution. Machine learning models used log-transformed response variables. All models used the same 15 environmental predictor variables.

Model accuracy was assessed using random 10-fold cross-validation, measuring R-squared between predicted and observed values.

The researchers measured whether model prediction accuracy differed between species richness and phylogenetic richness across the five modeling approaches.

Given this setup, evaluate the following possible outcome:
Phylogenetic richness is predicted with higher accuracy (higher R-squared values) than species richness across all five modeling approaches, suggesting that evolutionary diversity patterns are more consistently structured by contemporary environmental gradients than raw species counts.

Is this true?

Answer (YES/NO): NO